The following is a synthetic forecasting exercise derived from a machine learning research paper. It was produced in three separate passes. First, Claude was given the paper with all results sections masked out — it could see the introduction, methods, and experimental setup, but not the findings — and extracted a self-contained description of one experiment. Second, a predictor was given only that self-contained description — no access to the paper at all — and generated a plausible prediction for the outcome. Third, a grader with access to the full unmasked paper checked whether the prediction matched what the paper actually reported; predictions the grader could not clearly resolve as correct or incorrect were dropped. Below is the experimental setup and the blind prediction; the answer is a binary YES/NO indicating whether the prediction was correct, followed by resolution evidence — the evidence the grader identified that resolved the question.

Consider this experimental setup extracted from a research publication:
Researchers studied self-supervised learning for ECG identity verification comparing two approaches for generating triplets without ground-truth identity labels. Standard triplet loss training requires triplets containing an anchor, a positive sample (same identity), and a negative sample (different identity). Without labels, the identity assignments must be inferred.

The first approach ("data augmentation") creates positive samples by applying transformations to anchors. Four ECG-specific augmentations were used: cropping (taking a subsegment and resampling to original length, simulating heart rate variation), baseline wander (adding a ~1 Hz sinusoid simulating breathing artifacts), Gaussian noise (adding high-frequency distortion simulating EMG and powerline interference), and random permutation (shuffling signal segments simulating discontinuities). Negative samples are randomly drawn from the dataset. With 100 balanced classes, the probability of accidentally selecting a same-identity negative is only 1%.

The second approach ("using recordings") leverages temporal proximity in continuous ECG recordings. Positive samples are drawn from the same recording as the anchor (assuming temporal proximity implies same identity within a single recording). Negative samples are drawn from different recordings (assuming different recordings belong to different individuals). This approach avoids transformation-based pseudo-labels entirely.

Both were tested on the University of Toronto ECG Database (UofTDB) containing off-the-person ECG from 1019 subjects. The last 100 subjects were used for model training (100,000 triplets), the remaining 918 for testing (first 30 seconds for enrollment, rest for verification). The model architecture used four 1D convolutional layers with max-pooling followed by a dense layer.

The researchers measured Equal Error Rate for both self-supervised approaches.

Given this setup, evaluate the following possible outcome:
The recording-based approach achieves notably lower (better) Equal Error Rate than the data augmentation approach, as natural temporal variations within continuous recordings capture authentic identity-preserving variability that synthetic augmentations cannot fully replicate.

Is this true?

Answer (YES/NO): YES